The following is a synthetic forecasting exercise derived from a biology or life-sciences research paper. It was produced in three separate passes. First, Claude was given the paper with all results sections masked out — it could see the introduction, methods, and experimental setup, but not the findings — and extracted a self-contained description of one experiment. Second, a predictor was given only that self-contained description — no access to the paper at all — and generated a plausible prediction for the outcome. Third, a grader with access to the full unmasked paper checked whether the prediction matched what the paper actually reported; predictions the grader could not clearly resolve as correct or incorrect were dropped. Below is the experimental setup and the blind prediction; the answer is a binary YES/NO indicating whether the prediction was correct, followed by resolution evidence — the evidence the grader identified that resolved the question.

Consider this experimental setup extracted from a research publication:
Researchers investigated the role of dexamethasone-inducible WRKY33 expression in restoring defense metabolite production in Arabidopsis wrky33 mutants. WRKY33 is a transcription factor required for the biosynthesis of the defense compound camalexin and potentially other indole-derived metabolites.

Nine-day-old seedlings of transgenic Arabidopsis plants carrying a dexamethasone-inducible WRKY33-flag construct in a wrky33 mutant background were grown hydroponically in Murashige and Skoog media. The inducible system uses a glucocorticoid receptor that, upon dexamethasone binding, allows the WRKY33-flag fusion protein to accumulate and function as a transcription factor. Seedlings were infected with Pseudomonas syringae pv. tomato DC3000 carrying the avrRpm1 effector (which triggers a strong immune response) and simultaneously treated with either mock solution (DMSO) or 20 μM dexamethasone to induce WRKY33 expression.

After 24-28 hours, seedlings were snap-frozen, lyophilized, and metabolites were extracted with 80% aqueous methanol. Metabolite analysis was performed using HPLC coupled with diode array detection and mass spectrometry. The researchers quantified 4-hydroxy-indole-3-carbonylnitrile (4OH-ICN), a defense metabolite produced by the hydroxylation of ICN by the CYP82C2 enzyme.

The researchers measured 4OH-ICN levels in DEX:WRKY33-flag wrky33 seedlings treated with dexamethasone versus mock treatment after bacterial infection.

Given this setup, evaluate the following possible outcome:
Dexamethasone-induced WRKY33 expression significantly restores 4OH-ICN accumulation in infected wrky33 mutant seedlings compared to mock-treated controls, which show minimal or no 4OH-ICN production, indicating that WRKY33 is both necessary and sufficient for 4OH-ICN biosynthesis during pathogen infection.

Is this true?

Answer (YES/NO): YES